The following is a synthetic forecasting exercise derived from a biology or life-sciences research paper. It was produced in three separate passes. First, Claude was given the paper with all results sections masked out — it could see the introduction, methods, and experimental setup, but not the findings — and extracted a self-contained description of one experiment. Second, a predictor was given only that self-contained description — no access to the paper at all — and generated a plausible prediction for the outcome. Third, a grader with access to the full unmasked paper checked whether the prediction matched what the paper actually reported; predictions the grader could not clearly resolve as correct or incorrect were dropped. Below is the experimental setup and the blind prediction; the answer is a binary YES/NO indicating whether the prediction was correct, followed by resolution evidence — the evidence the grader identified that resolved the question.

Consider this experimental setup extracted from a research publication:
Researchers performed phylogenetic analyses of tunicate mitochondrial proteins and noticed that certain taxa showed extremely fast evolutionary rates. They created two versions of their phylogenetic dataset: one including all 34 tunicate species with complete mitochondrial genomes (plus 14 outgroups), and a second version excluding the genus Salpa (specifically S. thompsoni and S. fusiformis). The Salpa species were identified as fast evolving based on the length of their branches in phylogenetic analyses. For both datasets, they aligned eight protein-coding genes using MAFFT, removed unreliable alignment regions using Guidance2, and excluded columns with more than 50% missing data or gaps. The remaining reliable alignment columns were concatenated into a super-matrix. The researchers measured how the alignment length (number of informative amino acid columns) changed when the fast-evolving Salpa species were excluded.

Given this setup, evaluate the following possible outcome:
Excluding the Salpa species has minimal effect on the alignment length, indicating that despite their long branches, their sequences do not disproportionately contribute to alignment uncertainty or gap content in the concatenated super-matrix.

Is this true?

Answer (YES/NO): NO